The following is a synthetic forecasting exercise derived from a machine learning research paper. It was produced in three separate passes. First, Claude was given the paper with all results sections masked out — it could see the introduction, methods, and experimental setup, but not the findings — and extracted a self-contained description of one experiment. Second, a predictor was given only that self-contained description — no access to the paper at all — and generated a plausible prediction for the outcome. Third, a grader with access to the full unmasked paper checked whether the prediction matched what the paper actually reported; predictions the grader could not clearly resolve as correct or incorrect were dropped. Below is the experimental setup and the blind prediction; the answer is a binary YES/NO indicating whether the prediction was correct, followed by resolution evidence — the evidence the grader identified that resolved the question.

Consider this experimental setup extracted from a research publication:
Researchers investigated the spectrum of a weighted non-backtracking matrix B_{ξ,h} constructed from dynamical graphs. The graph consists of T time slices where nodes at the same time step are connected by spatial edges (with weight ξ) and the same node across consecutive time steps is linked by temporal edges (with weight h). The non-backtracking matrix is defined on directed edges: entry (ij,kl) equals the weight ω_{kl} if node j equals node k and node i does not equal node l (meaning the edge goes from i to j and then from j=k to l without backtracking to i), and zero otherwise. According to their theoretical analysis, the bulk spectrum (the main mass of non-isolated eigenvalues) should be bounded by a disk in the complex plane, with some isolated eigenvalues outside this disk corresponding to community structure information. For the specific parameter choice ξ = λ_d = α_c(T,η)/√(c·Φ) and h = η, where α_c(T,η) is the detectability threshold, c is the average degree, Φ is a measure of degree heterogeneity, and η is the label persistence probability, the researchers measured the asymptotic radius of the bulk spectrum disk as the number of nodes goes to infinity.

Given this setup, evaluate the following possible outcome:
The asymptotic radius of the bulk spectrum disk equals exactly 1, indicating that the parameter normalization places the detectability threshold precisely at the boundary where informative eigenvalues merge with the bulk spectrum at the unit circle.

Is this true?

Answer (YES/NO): YES